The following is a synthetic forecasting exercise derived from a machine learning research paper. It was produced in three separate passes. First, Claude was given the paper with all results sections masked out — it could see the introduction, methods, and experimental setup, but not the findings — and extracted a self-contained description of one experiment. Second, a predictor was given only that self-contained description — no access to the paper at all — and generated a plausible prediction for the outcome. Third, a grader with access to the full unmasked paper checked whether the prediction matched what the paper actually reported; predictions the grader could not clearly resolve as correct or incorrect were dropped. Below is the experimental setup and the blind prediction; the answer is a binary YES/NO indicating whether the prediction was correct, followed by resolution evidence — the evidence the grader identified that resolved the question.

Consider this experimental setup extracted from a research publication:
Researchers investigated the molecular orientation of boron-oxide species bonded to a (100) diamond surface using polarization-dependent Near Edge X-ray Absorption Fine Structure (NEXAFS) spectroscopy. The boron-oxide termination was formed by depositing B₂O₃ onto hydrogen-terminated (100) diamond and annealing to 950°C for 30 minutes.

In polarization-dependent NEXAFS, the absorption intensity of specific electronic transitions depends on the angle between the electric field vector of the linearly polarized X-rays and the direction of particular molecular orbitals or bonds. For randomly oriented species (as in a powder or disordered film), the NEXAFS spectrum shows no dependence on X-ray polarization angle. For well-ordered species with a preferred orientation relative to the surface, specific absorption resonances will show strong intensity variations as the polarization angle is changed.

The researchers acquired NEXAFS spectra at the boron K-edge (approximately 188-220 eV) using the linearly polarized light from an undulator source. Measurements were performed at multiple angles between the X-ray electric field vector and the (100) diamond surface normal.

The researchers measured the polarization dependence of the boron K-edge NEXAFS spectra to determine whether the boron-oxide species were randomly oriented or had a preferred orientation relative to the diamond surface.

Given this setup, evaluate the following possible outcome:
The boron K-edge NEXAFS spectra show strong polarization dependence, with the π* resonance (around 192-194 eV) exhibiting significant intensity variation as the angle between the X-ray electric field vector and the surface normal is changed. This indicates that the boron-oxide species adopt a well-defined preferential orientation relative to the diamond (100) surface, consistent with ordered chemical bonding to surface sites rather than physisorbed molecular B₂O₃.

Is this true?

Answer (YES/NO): YES